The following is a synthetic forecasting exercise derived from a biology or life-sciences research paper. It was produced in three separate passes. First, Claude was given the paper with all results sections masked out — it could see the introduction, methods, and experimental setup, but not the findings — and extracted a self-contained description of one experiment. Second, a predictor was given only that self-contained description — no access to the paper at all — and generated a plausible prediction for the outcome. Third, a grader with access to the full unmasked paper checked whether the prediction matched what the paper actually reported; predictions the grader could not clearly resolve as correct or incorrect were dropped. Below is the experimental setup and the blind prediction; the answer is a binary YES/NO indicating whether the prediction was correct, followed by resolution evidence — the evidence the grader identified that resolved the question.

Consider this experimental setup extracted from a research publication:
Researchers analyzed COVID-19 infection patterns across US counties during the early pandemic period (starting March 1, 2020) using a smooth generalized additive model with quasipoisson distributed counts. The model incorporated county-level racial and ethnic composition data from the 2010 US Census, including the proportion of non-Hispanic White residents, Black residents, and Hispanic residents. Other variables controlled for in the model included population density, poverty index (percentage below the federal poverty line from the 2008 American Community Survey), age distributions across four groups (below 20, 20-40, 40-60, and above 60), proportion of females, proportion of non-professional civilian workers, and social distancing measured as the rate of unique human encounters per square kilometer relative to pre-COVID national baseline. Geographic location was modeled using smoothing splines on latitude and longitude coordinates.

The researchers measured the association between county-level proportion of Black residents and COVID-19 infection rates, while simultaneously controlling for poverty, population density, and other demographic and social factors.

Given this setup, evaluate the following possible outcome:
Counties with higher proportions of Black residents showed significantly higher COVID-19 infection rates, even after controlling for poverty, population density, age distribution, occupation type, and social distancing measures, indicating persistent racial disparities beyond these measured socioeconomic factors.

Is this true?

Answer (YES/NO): YES